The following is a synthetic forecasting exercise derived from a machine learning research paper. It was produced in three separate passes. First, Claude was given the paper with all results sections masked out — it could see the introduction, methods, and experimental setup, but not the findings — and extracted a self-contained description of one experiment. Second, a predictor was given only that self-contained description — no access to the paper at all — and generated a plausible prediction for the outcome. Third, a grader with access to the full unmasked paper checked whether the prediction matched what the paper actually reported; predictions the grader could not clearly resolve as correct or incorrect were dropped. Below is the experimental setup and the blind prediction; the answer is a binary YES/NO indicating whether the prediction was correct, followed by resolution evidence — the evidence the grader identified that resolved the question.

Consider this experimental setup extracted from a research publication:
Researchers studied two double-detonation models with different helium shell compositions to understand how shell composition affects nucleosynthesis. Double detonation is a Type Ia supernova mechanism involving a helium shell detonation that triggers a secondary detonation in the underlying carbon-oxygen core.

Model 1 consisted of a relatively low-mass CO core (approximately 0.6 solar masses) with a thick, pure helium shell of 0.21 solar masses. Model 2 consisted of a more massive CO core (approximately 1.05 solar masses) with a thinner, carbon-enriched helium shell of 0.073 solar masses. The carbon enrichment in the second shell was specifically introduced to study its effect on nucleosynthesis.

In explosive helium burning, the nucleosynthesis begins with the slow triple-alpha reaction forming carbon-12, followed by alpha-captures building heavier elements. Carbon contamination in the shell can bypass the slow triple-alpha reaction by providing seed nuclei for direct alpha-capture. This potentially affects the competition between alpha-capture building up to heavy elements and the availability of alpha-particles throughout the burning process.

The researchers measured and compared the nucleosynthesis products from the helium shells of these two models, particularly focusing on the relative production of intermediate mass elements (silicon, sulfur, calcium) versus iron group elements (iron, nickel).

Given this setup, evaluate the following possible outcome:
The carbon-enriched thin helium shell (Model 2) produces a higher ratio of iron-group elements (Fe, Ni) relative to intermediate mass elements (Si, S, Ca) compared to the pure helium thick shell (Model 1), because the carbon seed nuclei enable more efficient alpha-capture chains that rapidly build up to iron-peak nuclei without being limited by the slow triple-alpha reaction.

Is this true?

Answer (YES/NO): NO